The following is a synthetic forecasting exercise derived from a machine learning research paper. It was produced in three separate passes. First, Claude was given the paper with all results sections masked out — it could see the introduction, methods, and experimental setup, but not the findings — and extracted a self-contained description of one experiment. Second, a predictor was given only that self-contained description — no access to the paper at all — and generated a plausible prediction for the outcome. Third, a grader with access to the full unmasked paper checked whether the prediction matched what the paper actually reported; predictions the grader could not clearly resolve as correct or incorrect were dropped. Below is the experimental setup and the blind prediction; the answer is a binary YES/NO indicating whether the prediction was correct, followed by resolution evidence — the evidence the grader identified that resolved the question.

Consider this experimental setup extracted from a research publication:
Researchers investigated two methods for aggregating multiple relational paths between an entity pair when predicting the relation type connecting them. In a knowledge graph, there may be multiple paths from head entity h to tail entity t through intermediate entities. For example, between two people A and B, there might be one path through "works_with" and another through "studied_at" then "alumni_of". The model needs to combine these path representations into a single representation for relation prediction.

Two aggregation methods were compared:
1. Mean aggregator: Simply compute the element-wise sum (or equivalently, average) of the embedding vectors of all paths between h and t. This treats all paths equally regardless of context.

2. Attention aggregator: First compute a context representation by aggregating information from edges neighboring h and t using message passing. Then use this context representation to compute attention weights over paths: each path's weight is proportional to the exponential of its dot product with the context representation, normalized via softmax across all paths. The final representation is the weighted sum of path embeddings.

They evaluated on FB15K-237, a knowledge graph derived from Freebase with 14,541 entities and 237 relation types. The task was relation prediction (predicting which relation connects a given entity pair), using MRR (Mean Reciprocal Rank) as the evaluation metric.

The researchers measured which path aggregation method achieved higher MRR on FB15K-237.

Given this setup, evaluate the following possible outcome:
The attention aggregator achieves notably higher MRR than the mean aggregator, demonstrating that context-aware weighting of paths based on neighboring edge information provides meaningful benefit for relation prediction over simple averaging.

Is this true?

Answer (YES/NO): NO